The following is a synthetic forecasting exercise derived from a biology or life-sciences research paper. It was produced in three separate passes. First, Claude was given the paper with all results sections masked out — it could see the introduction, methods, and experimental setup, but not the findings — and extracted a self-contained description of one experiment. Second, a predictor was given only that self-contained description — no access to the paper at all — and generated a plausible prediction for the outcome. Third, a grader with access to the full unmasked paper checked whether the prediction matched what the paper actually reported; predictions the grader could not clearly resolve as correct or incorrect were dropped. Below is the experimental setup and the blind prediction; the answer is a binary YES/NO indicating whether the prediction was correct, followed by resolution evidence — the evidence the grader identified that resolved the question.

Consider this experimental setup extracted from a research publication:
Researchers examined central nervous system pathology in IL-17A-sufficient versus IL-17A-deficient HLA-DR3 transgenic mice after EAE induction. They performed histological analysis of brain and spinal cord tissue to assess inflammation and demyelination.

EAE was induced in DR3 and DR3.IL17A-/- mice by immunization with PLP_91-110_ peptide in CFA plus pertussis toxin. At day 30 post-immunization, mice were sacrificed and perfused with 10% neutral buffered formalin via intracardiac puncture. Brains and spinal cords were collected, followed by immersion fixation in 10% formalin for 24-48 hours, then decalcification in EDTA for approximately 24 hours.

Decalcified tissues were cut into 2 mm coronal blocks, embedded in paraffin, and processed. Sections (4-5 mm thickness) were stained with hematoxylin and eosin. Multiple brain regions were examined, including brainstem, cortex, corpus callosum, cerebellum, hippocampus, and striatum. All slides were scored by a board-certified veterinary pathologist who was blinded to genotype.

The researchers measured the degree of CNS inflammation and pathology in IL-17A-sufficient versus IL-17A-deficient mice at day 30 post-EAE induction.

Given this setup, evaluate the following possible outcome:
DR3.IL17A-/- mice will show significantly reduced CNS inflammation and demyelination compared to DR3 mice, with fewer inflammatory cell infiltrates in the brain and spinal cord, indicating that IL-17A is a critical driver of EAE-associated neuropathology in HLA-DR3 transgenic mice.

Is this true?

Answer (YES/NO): YES